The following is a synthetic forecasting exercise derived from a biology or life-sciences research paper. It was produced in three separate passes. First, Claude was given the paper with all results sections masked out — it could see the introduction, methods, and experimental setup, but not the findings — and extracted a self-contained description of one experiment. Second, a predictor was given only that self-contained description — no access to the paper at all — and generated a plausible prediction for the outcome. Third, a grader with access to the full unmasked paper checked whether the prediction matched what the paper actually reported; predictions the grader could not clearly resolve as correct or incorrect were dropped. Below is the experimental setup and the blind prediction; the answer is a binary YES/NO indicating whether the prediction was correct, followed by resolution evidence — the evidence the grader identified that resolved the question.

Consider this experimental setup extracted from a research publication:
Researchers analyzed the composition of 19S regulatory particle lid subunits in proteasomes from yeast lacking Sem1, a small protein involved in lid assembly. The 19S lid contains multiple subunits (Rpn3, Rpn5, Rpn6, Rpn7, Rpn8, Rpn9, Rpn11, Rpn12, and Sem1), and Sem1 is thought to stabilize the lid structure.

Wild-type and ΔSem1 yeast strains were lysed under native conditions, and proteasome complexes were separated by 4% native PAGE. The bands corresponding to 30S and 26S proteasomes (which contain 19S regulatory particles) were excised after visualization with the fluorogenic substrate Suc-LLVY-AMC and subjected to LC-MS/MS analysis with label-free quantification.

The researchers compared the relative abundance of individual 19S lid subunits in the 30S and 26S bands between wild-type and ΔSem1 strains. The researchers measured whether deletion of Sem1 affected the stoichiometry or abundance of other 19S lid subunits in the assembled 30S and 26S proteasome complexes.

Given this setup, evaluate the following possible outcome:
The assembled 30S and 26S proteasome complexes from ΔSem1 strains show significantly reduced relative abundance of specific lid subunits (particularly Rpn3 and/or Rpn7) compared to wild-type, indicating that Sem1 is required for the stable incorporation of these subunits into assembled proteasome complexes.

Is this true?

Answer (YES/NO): NO